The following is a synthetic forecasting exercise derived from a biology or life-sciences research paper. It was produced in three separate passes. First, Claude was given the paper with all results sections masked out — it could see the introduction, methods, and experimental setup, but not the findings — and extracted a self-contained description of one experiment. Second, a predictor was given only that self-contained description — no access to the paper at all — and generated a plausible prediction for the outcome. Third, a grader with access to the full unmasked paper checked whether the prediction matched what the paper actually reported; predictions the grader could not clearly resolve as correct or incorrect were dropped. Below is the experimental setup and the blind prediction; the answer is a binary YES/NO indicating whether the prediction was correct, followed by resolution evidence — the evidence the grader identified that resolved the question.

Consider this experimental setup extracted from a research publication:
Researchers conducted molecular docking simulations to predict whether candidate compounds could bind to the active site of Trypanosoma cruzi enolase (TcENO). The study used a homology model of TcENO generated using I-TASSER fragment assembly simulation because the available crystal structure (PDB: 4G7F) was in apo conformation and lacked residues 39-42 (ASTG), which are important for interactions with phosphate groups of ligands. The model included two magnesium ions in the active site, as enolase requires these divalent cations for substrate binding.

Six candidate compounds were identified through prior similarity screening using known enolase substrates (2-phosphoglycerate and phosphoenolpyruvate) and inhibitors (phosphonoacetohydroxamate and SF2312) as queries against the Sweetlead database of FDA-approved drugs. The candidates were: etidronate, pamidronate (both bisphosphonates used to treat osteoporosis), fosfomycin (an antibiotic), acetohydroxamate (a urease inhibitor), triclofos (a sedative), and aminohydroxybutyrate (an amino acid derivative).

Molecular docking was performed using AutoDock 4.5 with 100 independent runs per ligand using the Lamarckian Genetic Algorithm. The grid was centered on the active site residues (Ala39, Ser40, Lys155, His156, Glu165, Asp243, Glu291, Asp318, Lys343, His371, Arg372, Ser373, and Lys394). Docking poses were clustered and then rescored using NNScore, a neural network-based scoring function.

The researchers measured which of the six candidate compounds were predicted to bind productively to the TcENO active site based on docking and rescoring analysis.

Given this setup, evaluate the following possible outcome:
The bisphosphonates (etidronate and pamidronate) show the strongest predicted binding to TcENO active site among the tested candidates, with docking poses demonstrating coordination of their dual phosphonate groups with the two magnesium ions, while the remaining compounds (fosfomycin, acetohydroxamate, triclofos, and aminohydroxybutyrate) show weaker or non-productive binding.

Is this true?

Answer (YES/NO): YES